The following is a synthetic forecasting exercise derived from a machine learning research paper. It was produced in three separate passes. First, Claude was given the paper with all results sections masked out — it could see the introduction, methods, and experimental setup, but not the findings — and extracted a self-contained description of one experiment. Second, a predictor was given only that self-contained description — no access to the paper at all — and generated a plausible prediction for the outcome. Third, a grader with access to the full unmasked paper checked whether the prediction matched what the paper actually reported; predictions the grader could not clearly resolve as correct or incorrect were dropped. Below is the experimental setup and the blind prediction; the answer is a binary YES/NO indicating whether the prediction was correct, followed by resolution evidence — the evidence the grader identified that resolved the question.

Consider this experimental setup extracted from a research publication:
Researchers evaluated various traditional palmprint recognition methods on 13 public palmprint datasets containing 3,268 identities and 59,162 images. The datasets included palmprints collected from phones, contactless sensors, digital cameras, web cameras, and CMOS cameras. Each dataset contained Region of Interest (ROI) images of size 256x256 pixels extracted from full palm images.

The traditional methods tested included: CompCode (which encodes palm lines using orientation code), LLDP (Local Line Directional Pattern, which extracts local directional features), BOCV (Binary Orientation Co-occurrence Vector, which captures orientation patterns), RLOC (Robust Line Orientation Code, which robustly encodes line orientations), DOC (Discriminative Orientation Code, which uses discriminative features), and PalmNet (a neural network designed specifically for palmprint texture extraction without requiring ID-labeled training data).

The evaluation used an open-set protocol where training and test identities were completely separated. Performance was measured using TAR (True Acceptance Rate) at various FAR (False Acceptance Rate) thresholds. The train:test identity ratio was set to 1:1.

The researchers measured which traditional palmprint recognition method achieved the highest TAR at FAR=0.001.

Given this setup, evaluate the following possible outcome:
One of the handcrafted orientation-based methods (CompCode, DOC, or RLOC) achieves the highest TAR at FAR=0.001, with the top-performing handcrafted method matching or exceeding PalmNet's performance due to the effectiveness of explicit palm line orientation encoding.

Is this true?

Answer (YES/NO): NO